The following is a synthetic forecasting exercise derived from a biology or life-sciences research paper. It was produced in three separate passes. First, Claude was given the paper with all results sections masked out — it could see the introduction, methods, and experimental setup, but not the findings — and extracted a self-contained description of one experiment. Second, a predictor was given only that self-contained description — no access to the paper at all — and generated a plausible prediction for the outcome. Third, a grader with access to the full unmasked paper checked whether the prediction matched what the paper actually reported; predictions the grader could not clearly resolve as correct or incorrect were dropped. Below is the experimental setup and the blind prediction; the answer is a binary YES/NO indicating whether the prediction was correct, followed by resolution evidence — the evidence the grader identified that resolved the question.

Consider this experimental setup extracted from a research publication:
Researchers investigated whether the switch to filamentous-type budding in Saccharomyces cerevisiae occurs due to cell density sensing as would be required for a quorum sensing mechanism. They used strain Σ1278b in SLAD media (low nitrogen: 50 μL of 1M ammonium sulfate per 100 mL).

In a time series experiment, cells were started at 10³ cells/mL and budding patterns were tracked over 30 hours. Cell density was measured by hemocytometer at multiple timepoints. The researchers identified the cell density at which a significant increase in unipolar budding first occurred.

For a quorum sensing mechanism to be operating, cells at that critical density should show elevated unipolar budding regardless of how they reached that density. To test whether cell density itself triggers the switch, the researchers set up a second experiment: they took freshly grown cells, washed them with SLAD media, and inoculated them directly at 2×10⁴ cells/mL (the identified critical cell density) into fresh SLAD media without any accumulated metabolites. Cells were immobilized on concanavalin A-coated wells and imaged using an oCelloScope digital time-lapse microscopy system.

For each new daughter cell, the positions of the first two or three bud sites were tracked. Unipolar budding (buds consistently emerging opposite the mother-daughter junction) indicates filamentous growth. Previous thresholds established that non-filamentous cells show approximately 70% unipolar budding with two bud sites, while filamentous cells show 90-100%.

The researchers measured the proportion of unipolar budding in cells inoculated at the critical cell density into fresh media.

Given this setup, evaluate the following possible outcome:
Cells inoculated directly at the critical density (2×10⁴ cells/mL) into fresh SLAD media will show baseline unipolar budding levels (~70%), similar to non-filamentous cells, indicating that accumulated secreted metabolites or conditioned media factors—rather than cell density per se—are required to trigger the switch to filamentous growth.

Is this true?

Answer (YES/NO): YES